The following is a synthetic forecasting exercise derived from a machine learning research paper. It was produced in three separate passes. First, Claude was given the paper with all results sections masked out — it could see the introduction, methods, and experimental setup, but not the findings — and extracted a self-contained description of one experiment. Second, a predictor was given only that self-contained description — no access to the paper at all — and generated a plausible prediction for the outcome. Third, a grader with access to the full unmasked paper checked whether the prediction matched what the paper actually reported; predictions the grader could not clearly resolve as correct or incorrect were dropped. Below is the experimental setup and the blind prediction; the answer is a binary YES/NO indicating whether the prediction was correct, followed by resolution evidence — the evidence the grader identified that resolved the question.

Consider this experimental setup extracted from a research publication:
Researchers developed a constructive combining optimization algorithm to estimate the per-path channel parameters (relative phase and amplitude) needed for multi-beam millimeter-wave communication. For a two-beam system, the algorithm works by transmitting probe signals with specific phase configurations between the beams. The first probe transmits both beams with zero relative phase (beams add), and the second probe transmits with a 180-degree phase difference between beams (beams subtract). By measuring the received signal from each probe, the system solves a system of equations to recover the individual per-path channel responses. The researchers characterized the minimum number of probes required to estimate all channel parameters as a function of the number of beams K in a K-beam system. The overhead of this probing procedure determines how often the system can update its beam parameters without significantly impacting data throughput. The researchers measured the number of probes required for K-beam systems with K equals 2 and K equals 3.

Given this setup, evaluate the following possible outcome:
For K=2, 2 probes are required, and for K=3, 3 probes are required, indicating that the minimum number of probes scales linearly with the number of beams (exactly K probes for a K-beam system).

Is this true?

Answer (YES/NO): NO